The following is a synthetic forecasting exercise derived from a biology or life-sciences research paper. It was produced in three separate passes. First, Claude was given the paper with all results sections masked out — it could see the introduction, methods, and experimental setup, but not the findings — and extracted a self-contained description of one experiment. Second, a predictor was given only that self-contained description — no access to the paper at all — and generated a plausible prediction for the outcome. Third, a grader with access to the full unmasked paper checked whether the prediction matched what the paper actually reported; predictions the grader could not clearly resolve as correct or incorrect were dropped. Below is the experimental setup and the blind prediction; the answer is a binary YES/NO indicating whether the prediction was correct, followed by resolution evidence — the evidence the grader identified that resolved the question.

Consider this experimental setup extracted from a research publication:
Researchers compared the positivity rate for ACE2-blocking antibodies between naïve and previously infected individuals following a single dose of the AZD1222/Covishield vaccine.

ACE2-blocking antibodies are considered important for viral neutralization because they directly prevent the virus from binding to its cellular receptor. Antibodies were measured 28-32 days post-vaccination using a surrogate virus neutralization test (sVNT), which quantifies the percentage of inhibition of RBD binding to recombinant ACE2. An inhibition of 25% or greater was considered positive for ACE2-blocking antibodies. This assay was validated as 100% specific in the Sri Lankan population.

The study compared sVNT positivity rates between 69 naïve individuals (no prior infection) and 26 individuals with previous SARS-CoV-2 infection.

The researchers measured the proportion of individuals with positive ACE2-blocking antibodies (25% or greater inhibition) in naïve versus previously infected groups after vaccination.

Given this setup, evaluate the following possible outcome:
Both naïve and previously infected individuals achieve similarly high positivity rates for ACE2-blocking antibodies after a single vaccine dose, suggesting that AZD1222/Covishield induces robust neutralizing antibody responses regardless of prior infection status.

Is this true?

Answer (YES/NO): YES